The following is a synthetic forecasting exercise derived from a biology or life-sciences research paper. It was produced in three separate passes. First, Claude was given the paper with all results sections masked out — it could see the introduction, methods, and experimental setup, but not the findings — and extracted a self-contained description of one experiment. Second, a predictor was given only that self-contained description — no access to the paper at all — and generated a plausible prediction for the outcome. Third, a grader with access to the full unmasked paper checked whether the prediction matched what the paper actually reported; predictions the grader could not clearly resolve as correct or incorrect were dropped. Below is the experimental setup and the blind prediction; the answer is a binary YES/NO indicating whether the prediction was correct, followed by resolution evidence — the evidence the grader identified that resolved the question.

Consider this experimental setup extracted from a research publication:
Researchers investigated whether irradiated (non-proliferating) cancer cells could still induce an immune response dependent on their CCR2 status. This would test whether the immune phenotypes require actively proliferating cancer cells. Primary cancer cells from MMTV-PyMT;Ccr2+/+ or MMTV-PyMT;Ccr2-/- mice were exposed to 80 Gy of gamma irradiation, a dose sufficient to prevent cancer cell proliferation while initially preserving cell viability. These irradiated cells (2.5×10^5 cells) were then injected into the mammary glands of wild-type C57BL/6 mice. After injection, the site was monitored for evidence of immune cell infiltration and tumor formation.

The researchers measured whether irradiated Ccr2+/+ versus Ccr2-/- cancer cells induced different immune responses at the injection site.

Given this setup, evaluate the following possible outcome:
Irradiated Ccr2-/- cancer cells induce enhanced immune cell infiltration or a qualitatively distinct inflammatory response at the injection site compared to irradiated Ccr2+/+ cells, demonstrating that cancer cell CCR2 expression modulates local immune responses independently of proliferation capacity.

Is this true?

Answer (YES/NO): YES